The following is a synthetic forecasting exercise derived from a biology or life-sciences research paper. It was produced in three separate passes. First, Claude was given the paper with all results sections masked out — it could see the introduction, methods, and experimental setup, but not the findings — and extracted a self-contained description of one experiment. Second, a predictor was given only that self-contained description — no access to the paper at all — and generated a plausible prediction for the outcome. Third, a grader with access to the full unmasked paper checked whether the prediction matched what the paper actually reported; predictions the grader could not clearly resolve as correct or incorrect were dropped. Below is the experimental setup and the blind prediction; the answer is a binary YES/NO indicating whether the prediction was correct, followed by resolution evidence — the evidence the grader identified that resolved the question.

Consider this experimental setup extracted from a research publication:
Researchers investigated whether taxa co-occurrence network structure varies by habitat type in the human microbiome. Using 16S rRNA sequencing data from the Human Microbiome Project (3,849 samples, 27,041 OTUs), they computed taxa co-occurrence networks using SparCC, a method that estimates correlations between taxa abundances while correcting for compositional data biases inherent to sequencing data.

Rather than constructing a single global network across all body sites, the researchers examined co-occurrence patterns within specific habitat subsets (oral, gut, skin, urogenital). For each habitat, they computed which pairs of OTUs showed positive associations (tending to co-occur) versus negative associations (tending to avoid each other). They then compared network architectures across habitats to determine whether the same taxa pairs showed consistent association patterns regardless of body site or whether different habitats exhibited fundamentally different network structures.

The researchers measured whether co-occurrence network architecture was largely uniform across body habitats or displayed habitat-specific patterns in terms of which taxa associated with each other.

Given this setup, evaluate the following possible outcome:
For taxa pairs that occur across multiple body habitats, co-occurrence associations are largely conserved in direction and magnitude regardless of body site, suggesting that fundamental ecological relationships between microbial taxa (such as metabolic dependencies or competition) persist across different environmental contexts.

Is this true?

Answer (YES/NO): NO